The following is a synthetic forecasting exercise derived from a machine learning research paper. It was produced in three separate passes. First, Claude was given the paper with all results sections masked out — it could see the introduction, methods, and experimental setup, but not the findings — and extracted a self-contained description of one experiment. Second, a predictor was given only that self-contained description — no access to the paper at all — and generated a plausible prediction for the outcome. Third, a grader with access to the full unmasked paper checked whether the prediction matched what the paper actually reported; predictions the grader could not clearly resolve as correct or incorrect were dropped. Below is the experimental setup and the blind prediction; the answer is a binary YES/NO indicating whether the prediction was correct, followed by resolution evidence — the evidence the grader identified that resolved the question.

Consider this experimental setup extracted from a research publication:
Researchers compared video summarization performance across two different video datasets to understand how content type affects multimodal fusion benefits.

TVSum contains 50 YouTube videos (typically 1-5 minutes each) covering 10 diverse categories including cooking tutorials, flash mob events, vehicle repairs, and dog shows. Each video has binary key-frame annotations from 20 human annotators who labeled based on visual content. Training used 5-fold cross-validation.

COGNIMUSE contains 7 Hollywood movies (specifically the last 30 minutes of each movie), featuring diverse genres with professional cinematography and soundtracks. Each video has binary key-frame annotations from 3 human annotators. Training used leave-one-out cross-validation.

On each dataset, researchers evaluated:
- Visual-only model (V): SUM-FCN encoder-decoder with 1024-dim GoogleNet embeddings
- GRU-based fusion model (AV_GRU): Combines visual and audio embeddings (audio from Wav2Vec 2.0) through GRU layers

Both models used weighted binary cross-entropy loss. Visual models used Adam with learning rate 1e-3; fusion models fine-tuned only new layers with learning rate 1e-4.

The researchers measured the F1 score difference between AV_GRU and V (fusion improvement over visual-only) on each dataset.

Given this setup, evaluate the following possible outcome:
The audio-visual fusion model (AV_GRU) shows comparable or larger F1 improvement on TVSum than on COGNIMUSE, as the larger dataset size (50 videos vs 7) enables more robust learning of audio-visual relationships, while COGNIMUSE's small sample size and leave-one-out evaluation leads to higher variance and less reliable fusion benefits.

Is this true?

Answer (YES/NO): YES